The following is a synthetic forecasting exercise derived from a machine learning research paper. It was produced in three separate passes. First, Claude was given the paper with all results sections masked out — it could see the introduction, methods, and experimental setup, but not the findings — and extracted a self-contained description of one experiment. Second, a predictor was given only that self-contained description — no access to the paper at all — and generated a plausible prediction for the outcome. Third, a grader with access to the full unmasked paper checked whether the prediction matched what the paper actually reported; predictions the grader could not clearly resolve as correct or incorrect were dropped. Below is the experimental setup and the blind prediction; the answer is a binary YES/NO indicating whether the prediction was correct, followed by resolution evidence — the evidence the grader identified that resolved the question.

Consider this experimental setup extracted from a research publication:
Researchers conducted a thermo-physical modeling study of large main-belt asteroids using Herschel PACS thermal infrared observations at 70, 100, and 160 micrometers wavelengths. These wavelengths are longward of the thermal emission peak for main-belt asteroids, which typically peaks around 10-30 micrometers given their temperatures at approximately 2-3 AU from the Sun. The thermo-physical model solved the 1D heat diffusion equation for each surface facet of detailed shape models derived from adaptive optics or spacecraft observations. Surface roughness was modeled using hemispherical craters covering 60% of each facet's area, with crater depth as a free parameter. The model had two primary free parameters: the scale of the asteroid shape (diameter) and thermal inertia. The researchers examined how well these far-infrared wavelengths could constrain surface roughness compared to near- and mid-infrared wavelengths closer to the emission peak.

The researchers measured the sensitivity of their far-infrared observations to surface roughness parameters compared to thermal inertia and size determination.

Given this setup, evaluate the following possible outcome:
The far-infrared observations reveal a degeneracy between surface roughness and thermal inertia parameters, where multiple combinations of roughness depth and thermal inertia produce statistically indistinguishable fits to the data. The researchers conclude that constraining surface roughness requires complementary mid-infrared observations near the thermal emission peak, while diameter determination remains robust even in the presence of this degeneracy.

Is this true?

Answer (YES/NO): NO